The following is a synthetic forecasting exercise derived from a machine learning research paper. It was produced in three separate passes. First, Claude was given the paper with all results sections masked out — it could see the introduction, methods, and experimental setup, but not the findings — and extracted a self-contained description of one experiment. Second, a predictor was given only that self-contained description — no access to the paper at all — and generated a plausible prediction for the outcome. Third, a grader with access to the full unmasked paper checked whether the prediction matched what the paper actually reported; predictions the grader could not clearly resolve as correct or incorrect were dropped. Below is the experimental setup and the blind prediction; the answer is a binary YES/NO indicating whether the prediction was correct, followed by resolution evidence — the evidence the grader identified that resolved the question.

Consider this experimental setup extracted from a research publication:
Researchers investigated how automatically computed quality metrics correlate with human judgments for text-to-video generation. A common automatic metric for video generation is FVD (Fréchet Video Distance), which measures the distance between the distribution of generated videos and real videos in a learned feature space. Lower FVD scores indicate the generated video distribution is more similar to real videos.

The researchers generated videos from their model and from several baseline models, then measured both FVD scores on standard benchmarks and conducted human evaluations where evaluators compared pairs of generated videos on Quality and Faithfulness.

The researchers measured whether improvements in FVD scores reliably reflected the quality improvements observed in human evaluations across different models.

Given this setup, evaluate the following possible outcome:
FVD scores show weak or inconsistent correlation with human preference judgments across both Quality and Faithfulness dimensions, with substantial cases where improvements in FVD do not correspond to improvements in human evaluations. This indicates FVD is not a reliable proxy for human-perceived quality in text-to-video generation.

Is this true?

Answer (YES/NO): YES